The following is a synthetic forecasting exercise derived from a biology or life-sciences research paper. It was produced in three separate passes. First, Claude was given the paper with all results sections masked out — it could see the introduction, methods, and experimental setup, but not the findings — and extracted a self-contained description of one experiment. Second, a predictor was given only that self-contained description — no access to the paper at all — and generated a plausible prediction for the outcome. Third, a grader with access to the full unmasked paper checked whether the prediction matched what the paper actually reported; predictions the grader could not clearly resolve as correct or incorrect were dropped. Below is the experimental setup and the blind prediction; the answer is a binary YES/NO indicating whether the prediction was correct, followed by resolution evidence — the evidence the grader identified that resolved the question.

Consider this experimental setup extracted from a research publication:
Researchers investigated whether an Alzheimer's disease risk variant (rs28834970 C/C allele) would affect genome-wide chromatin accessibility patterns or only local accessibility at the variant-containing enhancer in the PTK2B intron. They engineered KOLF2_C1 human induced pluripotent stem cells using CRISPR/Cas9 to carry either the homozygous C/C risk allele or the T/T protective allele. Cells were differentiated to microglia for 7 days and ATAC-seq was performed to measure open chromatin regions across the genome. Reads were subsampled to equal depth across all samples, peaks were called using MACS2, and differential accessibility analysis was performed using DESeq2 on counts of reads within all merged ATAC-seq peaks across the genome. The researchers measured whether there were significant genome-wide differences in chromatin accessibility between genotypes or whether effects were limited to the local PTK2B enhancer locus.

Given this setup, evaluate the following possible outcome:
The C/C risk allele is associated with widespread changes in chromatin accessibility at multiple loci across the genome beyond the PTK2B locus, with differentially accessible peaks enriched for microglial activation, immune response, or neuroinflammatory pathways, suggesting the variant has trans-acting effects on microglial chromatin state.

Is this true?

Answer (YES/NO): NO